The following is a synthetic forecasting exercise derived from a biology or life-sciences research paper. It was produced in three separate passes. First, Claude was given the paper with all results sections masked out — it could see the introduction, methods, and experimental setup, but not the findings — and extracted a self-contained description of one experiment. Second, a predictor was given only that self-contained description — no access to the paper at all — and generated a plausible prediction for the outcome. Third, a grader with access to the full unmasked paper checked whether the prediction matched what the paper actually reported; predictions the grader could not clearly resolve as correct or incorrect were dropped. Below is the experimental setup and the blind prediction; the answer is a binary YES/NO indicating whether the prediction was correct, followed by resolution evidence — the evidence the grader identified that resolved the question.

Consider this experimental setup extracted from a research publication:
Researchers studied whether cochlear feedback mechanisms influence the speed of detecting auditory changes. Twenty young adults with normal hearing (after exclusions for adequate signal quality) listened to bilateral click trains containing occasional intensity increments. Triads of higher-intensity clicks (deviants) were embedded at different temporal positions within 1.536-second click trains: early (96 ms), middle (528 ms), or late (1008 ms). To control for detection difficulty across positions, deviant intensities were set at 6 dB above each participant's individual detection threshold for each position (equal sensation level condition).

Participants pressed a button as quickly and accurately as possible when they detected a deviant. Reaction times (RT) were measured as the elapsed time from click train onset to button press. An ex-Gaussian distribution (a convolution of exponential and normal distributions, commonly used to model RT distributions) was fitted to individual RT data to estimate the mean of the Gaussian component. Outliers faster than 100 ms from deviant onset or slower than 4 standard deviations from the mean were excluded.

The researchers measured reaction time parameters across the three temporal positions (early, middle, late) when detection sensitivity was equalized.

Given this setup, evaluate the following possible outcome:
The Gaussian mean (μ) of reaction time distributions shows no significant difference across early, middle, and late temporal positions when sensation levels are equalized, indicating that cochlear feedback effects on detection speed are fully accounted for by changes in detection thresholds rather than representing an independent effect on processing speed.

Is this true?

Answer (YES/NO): NO